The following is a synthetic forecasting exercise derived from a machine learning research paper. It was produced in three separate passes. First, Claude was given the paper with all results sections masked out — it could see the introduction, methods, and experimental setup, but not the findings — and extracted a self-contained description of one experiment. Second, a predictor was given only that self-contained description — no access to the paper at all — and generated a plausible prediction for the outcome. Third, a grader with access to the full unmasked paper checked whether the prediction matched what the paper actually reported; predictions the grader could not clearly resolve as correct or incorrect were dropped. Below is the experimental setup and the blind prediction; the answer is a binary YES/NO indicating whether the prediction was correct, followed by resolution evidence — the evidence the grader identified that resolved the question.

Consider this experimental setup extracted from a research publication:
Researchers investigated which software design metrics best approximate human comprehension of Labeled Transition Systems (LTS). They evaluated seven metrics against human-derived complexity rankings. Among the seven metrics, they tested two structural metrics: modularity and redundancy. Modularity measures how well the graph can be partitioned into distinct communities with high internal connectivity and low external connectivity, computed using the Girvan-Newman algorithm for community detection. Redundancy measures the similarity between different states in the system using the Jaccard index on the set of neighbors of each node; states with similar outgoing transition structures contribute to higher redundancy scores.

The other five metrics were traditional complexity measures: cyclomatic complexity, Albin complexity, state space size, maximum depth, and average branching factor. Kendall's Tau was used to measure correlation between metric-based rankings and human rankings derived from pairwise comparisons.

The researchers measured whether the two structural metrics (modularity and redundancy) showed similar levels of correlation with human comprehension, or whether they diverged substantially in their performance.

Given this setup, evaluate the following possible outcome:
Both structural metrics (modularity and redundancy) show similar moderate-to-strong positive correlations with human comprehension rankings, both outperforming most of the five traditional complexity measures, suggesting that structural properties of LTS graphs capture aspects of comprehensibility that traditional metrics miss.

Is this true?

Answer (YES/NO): NO